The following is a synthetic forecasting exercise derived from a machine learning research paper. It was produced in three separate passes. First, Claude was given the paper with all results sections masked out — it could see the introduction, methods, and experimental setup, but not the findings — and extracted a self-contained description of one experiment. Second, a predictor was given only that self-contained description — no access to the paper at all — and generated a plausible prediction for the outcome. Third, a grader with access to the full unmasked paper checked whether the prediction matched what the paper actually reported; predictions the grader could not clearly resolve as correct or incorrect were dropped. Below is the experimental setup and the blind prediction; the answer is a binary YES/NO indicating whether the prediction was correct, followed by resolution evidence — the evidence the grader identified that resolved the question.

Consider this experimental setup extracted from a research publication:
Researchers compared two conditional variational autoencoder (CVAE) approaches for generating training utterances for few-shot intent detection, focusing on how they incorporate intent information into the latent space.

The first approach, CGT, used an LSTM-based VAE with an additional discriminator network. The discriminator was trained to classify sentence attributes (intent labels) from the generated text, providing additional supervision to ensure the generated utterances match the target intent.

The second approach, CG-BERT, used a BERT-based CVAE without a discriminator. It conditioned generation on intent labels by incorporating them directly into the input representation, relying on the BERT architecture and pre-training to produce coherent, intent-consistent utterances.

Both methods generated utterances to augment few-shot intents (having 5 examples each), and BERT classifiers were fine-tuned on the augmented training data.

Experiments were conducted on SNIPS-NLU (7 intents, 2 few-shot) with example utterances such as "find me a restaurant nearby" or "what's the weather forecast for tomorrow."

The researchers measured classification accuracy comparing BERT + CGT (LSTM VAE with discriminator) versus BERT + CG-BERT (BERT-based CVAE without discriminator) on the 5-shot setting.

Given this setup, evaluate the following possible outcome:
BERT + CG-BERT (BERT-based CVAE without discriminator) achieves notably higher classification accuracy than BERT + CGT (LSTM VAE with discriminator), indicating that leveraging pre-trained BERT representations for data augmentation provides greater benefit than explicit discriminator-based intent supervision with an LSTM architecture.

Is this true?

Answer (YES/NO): YES